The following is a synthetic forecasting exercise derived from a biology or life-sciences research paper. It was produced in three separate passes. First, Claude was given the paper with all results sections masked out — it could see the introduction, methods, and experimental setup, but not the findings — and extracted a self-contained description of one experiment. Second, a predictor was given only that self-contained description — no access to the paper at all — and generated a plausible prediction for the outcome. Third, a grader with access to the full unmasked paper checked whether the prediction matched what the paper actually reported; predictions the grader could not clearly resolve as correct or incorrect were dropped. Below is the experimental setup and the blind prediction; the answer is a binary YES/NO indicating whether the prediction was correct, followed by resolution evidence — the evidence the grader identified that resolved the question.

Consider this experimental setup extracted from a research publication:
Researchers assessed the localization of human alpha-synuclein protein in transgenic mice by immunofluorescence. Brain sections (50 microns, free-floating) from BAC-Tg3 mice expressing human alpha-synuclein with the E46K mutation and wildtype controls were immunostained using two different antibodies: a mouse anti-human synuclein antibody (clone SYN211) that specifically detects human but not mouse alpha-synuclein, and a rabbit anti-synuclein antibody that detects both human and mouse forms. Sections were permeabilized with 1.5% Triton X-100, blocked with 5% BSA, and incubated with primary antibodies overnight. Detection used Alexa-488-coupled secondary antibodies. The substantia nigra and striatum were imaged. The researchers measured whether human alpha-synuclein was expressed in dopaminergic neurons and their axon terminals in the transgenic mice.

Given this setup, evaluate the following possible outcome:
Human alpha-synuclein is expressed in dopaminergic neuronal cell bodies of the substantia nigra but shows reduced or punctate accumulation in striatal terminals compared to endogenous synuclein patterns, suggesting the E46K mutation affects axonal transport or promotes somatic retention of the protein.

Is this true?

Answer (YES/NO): NO